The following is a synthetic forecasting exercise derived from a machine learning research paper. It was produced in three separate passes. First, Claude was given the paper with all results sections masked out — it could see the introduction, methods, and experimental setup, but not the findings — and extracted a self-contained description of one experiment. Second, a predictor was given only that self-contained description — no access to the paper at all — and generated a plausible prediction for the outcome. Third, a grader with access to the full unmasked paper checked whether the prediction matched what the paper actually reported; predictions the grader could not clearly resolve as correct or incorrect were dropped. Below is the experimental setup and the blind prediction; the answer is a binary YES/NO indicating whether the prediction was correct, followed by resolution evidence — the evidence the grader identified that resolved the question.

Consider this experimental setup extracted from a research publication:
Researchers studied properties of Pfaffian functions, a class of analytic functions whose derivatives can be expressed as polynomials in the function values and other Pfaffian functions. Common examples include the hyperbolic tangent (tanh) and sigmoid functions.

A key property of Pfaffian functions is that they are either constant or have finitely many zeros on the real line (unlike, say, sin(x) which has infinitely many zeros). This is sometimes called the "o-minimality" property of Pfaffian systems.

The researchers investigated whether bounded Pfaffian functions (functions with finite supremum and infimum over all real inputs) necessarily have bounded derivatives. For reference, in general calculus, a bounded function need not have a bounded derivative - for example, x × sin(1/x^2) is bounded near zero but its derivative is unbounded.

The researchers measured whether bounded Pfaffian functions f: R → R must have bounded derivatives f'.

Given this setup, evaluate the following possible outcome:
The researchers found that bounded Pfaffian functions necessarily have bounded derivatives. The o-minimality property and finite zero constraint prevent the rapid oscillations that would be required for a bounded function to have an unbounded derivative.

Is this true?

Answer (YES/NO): YES